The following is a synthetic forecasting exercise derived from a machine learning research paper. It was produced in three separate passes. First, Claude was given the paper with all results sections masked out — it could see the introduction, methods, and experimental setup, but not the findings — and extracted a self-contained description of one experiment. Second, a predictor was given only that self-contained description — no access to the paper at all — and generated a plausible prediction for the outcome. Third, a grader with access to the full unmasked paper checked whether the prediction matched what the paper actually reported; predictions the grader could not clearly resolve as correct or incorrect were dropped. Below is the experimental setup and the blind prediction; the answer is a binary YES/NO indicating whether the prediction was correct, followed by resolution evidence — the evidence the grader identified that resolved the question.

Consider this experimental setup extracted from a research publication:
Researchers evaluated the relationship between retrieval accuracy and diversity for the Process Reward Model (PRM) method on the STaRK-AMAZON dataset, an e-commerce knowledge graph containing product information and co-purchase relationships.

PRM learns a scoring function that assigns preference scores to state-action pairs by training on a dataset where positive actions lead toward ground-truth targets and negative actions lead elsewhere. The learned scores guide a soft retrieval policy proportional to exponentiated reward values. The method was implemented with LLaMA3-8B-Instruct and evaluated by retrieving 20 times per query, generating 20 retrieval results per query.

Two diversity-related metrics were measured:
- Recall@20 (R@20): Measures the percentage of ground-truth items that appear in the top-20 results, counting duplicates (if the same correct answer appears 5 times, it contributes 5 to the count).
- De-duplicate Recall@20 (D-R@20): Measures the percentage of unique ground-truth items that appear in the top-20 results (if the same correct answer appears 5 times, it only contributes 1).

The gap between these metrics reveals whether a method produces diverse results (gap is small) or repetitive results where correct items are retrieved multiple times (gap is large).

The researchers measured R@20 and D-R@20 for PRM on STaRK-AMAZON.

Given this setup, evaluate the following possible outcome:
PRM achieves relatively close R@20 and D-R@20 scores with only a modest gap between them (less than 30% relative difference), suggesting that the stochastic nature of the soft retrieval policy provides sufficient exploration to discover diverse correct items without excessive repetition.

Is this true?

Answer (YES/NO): NO